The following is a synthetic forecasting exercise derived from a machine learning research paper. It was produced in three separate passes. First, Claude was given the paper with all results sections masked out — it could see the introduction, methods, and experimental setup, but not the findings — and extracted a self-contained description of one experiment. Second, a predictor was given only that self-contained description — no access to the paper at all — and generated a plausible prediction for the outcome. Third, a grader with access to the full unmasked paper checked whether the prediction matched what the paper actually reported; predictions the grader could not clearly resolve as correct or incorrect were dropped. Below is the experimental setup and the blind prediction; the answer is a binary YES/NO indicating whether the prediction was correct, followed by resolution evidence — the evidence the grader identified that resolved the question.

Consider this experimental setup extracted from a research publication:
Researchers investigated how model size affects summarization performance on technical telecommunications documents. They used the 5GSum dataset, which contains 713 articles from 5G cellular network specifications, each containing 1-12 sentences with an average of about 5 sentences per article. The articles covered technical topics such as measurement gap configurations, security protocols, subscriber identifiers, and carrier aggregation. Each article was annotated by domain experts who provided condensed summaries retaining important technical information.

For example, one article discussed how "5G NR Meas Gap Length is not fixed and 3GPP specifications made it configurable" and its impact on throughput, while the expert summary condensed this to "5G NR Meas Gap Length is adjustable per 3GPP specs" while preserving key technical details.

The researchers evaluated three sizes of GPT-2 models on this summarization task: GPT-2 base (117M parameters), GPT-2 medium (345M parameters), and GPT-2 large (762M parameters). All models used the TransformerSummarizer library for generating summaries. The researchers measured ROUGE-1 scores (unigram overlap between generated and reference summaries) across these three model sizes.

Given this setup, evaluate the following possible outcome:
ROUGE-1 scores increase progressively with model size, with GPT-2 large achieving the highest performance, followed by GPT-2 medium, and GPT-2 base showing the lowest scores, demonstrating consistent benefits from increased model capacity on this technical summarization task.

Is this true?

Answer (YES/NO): NO